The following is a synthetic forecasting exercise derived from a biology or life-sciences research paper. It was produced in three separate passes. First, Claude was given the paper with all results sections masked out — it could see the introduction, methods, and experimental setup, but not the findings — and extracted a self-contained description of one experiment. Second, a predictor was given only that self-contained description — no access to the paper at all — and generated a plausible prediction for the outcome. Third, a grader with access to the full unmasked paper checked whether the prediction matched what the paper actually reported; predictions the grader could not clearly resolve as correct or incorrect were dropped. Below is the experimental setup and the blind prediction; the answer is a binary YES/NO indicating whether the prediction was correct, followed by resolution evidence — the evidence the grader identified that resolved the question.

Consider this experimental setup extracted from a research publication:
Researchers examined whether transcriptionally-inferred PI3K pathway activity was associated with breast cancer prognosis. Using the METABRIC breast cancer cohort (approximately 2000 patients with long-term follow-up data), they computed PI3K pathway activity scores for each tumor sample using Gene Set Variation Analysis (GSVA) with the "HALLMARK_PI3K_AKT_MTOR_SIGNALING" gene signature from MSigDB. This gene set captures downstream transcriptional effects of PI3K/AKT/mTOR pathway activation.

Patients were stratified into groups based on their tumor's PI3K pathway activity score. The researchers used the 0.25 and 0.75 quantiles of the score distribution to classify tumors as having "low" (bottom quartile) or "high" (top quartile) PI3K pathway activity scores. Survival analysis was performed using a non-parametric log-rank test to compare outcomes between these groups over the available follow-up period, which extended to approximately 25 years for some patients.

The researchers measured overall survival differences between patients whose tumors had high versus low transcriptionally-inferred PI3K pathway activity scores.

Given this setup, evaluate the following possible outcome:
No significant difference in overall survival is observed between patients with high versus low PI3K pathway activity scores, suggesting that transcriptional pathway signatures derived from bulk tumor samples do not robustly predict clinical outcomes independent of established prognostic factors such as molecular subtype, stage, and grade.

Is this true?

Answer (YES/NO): NO